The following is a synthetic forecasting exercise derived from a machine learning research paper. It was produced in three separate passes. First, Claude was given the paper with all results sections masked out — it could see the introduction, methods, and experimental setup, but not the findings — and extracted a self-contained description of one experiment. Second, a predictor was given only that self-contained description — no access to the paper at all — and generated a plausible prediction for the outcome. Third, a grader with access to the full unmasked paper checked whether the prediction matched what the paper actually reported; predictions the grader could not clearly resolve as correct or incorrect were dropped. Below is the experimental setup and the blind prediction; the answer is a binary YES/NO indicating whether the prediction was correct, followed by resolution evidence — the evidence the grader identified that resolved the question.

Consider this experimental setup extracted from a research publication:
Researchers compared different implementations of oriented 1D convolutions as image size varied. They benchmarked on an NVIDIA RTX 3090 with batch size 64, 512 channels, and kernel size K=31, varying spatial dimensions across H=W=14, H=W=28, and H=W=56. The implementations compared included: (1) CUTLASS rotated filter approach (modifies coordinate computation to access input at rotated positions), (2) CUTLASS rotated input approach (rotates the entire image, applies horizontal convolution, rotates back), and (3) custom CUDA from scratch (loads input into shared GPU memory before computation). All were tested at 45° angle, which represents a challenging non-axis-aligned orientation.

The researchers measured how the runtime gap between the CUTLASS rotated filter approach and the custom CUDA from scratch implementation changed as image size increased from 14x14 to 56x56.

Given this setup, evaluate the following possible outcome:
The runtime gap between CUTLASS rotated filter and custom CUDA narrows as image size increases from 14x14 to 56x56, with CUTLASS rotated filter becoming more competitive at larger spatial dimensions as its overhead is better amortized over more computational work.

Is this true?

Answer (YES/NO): NO